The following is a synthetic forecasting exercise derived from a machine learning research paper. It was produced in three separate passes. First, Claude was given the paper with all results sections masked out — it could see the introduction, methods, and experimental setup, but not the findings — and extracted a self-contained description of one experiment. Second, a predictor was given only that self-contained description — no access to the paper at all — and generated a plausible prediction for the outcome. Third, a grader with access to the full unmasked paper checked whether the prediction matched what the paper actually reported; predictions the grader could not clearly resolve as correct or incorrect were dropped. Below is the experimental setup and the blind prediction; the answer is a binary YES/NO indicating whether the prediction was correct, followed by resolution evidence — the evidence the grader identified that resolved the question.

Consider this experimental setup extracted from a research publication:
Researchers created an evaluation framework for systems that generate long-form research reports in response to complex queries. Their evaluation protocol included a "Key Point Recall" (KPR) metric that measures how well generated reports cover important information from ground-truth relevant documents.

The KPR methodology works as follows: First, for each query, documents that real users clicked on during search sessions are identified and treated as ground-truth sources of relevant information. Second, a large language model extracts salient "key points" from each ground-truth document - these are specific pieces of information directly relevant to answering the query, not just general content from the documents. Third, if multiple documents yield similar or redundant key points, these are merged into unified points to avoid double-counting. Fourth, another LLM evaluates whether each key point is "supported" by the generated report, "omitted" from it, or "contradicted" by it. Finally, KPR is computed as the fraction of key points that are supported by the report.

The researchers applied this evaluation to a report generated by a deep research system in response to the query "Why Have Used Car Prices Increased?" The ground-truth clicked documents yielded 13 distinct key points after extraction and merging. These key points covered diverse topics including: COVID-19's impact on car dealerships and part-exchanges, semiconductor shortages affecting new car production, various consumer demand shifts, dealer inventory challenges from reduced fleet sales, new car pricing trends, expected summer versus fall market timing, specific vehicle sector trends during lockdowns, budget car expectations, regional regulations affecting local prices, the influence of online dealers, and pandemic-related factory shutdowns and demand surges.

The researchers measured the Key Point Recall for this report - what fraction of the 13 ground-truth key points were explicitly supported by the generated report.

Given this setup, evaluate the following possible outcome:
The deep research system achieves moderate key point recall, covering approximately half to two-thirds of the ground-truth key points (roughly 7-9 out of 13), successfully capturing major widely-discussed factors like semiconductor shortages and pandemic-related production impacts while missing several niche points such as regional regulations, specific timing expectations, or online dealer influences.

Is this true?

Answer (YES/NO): NO